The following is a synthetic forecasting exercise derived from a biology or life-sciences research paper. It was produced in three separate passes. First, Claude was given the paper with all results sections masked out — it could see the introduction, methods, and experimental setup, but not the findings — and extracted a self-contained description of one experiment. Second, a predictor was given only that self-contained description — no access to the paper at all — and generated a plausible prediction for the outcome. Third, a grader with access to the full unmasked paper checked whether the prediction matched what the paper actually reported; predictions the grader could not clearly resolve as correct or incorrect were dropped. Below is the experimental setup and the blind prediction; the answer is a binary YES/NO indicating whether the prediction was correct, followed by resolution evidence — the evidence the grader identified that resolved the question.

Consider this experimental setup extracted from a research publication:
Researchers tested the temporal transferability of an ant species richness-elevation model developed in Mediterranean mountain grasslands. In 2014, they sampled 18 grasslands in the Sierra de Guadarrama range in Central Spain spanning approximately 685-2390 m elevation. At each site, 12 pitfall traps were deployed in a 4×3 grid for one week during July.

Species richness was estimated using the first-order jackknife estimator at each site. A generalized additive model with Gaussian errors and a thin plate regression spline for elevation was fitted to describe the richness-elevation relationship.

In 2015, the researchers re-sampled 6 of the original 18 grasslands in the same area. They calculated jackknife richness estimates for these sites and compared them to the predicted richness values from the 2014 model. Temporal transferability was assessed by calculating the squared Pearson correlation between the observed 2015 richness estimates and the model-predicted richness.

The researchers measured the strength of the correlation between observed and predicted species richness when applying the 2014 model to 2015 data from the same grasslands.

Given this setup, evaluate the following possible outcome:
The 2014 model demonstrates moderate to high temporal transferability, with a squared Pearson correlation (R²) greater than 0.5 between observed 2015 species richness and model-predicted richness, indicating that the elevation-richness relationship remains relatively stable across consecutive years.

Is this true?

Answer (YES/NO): YES